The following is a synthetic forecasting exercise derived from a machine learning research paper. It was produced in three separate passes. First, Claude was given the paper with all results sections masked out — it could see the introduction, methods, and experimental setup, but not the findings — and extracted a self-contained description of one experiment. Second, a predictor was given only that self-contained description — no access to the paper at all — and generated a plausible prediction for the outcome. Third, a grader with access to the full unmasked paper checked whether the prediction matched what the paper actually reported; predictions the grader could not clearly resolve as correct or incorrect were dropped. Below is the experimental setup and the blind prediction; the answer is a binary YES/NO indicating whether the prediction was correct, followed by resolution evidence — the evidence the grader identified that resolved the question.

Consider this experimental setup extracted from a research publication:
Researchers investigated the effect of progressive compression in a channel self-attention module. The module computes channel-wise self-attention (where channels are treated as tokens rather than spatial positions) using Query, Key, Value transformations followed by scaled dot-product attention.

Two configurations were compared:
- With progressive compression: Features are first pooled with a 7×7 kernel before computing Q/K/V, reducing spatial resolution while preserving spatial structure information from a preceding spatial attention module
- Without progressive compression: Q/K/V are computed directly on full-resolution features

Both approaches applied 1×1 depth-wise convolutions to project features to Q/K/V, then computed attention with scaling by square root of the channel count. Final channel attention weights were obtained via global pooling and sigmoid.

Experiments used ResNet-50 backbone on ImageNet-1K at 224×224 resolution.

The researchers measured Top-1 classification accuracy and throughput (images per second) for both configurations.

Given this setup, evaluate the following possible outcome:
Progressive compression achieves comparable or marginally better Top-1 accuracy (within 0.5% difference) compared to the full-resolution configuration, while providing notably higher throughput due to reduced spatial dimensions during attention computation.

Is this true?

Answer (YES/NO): NO